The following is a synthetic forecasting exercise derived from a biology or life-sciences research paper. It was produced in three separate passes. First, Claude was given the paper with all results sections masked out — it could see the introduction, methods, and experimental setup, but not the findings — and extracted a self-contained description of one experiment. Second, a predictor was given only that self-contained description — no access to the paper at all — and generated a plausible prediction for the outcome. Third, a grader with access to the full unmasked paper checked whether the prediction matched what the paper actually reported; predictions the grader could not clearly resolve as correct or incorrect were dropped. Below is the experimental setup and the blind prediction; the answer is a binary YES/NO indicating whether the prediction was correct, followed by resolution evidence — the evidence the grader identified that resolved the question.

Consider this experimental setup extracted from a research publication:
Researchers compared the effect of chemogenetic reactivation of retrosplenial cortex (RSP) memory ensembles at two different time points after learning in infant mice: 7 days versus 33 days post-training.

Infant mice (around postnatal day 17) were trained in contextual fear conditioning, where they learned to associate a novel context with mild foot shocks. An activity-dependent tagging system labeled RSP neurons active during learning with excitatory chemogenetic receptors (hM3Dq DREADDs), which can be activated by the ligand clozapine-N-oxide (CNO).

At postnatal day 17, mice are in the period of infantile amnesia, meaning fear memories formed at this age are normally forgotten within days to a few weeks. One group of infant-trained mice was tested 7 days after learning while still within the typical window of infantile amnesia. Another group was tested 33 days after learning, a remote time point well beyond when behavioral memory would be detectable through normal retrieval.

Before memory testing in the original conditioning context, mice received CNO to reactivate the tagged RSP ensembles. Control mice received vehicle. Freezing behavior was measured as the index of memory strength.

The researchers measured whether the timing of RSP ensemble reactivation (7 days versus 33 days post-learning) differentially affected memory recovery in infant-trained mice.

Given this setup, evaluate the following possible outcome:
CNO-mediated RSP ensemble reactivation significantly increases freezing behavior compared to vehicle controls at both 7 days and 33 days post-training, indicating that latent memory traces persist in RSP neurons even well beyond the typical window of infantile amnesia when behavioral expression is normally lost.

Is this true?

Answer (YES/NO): NO